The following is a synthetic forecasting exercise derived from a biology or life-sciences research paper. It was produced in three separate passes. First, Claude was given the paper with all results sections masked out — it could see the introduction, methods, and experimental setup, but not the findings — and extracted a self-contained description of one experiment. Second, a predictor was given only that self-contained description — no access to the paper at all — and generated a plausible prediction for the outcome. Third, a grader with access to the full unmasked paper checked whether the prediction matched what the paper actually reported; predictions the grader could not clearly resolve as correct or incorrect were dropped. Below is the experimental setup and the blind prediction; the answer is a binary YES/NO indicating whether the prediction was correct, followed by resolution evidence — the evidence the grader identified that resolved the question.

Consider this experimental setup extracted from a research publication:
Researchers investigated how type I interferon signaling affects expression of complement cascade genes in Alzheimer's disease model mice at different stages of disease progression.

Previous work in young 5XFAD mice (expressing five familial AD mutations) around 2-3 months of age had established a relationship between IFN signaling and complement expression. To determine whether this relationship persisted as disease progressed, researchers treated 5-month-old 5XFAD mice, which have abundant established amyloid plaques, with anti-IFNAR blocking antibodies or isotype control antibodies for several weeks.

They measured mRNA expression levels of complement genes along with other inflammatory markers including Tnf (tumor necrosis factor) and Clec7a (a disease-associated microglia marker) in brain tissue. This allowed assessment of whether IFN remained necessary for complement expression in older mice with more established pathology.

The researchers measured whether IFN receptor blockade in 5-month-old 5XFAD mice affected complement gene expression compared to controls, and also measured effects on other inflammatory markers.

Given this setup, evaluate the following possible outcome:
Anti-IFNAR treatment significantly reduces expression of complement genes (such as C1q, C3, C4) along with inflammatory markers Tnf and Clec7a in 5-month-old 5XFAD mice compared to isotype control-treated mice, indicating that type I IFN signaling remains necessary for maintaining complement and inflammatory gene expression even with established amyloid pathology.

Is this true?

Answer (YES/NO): NO